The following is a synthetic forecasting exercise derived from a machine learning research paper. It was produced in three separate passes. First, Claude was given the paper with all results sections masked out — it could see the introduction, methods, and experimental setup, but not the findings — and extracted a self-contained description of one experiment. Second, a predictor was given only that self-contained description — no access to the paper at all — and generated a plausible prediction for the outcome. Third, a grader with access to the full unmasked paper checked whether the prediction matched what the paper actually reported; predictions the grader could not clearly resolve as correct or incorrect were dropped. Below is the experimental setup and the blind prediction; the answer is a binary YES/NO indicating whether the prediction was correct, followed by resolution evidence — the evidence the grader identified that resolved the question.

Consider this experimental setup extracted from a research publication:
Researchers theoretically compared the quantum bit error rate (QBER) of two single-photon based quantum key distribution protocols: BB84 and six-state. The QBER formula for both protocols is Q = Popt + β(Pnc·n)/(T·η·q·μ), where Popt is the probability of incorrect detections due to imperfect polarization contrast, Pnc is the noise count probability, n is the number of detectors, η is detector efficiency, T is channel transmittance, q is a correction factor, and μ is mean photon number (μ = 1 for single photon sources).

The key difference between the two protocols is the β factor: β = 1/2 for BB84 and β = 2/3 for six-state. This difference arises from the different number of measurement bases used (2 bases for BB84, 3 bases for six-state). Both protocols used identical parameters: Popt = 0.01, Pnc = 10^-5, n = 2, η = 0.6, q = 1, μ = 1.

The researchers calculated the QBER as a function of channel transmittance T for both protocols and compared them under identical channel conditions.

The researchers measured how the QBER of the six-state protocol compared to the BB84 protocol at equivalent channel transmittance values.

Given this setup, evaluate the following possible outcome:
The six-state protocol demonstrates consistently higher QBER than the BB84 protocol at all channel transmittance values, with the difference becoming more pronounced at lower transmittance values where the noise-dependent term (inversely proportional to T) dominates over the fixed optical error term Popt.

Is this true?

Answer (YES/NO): NO